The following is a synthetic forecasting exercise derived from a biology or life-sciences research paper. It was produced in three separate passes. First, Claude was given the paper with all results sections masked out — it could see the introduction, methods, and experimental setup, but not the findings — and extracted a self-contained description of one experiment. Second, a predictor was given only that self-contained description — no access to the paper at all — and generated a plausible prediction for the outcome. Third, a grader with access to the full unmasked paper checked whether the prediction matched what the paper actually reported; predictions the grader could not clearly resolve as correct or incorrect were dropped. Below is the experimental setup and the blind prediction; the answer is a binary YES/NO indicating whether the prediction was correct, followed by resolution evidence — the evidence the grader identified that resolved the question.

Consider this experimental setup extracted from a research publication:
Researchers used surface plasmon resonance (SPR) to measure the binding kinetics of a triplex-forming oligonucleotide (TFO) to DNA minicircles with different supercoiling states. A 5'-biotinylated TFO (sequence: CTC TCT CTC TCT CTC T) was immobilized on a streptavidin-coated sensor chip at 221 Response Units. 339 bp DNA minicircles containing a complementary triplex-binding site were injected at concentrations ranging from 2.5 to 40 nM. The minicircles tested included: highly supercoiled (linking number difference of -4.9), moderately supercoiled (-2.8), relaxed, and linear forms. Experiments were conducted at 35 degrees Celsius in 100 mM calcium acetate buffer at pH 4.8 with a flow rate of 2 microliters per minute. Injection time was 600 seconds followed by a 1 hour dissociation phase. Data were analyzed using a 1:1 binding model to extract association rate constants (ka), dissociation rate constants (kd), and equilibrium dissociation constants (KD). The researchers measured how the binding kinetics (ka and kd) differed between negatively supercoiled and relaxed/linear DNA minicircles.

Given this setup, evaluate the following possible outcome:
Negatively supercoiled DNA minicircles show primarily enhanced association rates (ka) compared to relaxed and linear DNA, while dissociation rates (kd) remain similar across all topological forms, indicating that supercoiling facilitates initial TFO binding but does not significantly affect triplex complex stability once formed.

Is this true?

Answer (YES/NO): NO